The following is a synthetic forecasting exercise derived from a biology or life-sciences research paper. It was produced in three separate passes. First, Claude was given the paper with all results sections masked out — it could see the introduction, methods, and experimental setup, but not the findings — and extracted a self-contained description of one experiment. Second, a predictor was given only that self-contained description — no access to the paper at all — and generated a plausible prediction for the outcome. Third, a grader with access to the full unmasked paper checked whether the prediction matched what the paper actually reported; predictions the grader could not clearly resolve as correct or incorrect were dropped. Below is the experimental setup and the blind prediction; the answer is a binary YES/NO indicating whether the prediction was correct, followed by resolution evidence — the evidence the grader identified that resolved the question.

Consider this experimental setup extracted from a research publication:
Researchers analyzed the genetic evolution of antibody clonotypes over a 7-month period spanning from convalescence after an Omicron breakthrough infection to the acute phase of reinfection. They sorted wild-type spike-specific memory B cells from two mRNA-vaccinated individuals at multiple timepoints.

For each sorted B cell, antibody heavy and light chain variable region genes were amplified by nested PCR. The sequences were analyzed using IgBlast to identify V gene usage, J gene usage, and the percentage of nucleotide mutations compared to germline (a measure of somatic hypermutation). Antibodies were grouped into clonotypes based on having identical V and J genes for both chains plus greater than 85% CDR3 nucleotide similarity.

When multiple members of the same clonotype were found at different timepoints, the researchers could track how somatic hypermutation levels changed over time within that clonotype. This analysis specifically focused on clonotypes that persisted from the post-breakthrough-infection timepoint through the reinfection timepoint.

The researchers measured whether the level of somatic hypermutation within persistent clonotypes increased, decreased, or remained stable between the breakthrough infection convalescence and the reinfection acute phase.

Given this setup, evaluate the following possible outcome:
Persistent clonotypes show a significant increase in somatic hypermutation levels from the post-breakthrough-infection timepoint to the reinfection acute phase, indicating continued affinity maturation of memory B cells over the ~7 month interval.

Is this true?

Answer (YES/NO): YES